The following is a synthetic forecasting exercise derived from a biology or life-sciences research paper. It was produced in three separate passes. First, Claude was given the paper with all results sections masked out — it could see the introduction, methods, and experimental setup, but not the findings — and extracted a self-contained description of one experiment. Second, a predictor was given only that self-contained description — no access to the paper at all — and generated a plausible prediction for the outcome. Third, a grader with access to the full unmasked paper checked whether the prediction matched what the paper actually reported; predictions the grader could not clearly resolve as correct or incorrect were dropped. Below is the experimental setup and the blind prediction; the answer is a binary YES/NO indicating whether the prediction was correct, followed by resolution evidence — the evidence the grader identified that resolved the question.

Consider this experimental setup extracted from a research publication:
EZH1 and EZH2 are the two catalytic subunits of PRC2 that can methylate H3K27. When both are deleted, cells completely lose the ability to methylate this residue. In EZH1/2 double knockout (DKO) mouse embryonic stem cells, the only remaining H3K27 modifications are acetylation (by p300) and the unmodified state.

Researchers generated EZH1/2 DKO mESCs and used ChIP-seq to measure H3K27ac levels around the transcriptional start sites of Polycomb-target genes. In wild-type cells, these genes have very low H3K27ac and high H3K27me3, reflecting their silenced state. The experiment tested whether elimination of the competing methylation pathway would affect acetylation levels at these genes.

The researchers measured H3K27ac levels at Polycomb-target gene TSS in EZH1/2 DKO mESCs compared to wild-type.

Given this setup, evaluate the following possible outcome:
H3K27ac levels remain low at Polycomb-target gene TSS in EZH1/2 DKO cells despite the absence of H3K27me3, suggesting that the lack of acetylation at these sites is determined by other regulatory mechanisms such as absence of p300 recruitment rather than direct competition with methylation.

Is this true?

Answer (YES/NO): NO